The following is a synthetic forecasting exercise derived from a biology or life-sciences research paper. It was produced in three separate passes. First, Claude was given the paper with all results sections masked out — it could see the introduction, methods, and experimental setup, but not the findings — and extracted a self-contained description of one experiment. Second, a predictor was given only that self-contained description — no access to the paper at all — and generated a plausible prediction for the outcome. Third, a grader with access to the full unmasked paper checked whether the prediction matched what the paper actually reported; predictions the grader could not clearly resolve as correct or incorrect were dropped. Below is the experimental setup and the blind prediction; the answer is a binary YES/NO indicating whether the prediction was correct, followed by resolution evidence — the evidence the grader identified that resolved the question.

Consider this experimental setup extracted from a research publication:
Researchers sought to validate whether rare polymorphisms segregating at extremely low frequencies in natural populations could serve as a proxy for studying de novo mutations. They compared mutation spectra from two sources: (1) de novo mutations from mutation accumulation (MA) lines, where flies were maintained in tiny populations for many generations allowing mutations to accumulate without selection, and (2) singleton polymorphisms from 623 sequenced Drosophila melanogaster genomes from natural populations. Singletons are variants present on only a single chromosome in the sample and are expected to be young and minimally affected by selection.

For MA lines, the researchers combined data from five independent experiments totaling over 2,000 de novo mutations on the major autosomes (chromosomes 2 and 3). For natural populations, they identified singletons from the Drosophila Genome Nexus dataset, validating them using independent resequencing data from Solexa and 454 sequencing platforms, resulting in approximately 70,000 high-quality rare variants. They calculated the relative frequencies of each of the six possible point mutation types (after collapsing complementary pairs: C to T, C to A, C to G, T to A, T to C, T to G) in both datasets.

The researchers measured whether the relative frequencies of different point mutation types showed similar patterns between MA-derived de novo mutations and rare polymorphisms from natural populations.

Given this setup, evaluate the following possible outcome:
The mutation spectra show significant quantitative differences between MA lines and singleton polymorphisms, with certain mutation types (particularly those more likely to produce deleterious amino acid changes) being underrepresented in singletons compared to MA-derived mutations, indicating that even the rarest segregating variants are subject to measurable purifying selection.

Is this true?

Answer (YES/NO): NO